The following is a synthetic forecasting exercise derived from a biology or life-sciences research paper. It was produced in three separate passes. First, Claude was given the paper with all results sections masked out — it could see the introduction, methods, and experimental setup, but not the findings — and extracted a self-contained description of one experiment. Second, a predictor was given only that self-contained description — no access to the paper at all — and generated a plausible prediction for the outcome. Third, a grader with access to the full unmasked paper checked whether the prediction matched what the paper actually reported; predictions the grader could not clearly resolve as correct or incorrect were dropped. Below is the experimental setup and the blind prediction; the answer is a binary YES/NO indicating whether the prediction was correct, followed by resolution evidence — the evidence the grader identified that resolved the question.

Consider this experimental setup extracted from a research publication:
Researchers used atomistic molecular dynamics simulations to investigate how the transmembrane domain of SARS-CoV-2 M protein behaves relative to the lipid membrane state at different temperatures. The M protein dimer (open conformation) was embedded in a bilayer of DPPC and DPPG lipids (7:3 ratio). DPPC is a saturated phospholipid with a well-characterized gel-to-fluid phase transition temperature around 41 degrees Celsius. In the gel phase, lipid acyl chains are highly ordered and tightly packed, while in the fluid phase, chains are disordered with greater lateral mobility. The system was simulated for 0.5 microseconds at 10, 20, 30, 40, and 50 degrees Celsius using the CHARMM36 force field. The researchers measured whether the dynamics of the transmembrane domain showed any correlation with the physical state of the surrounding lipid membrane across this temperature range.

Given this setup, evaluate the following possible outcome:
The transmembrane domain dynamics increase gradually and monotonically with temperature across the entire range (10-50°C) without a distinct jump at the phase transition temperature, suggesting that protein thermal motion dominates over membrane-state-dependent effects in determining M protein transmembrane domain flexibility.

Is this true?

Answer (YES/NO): NO